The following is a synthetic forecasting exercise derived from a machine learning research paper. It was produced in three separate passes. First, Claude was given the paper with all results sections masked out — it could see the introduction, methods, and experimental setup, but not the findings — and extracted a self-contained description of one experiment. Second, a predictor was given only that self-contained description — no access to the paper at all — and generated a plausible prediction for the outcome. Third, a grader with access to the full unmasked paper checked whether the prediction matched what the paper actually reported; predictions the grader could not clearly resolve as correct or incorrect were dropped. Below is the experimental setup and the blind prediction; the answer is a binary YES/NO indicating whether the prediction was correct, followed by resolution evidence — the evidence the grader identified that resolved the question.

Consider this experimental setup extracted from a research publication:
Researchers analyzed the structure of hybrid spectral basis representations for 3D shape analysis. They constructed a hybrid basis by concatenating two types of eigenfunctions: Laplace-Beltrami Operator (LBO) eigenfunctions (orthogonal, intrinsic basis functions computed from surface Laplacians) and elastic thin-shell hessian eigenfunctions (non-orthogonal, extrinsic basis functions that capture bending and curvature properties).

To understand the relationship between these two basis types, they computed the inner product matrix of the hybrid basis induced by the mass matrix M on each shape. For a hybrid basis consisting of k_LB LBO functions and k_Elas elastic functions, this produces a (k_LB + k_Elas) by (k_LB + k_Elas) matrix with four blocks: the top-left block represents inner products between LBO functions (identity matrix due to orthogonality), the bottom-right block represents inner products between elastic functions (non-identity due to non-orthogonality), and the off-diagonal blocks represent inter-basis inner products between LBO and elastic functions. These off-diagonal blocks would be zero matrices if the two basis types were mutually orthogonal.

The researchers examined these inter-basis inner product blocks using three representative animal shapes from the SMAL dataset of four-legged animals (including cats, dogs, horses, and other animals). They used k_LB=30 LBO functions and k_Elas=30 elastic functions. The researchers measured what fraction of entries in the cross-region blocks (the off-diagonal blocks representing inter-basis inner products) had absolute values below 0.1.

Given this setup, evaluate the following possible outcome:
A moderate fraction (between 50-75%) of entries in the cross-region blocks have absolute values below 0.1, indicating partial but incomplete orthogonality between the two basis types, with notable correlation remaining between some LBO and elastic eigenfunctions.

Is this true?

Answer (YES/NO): NO